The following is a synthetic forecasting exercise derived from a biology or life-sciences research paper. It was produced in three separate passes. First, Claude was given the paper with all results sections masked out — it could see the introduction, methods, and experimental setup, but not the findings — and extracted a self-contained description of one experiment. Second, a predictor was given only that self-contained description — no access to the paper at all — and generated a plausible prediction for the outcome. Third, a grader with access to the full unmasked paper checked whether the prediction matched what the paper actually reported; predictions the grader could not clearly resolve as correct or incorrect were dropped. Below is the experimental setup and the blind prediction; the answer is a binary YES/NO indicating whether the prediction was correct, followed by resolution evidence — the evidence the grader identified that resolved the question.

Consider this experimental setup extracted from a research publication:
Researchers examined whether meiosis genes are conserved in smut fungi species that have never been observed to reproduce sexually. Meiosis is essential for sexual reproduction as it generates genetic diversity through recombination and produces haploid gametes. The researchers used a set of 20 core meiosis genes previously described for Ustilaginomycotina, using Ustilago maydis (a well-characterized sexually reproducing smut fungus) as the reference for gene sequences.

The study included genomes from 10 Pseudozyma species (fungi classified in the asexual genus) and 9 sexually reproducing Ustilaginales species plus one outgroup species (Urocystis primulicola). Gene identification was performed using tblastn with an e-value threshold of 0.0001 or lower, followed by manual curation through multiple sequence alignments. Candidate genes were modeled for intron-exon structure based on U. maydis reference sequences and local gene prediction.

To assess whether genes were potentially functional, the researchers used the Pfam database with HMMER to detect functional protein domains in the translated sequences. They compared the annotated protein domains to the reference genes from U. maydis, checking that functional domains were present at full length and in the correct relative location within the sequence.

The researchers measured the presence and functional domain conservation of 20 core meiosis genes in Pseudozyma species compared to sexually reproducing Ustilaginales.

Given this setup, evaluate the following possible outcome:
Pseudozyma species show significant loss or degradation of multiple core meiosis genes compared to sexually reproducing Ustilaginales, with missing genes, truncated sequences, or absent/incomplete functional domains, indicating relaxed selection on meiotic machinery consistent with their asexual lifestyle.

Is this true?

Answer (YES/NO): NO